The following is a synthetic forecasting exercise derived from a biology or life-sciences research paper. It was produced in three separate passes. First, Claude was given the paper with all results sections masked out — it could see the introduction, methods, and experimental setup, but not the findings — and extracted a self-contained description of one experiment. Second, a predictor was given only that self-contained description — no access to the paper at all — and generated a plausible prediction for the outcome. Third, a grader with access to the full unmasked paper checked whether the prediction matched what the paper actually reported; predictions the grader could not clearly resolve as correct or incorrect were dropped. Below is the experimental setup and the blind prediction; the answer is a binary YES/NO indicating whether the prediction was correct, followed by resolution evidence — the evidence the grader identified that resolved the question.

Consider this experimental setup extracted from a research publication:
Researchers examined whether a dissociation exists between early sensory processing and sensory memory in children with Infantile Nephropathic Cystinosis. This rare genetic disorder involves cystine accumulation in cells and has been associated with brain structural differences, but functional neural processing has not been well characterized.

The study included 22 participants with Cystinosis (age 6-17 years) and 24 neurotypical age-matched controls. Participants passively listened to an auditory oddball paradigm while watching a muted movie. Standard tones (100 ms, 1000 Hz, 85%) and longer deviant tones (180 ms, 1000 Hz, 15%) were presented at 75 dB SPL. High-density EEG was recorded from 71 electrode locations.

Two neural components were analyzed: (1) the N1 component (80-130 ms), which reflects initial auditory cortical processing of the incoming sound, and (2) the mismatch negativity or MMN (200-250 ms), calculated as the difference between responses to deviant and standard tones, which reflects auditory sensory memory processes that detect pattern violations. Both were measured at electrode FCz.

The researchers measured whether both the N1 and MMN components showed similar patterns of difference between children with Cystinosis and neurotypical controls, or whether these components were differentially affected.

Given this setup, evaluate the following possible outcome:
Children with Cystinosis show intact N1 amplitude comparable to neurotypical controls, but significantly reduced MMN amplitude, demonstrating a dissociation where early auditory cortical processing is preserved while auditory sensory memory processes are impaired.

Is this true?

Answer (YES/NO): YES